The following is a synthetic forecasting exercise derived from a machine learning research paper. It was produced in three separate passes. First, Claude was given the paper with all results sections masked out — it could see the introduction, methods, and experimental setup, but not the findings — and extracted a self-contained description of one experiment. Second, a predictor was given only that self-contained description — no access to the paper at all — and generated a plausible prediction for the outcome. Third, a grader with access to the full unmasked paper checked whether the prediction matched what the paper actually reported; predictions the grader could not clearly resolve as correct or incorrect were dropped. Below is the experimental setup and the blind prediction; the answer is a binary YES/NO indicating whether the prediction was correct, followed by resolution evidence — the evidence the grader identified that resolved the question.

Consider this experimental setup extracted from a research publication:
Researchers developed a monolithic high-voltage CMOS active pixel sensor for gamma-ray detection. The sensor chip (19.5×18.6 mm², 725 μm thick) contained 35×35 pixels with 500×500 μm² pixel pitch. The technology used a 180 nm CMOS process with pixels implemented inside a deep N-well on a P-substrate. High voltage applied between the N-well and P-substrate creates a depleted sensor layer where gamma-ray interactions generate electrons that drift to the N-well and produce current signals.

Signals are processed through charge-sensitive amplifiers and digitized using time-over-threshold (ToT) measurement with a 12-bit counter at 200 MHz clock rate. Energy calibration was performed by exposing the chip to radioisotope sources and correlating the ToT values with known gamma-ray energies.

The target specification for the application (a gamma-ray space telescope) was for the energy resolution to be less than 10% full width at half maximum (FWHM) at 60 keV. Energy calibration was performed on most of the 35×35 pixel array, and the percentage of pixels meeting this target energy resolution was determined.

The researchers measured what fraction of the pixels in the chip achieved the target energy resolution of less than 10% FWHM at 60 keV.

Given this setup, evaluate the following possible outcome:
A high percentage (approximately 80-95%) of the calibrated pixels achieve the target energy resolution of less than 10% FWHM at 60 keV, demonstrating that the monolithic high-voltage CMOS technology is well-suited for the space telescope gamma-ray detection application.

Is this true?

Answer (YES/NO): NO